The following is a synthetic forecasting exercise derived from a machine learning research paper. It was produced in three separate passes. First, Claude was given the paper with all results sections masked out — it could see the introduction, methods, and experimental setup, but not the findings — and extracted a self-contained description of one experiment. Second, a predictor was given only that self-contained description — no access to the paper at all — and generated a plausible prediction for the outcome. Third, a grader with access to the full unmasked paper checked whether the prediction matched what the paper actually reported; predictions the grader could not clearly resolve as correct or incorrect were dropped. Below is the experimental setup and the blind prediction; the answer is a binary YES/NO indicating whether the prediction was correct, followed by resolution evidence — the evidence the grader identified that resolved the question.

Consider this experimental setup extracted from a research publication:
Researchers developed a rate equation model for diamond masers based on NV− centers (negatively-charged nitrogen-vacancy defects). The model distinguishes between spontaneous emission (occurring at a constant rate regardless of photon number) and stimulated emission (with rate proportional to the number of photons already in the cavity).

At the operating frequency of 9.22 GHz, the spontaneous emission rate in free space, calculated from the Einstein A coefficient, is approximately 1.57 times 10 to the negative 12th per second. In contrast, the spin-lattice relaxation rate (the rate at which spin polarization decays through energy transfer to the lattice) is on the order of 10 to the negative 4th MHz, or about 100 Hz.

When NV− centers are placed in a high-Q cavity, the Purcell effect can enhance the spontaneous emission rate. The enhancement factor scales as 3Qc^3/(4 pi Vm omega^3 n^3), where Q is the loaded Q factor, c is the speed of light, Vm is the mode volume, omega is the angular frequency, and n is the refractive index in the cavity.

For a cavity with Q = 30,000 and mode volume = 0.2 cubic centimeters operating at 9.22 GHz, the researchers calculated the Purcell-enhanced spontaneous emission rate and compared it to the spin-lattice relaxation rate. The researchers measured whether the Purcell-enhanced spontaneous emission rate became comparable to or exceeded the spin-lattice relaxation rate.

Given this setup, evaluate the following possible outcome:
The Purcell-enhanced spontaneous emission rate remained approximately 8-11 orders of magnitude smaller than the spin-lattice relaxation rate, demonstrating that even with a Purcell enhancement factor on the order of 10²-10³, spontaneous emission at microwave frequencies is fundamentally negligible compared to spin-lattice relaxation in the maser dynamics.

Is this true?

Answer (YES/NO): YES